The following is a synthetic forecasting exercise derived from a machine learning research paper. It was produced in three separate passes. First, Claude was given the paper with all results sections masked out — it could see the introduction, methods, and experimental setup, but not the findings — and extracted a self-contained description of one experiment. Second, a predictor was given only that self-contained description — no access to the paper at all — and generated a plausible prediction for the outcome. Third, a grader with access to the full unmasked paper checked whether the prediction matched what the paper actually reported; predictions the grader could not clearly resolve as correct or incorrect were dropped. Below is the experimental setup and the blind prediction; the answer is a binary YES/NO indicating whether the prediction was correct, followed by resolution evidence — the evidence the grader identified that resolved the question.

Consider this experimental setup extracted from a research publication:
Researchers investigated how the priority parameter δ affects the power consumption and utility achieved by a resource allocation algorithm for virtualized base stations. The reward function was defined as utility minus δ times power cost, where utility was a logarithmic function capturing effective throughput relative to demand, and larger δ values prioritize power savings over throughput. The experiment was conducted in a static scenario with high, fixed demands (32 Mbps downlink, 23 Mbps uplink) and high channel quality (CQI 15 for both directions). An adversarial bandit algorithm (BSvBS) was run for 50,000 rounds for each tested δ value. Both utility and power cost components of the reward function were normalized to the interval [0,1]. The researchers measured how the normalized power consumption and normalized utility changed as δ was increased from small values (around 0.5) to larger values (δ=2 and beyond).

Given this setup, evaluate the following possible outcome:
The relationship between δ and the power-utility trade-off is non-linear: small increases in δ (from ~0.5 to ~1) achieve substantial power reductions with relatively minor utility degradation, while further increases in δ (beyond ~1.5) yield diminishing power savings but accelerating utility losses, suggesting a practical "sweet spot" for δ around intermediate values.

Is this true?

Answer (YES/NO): NO